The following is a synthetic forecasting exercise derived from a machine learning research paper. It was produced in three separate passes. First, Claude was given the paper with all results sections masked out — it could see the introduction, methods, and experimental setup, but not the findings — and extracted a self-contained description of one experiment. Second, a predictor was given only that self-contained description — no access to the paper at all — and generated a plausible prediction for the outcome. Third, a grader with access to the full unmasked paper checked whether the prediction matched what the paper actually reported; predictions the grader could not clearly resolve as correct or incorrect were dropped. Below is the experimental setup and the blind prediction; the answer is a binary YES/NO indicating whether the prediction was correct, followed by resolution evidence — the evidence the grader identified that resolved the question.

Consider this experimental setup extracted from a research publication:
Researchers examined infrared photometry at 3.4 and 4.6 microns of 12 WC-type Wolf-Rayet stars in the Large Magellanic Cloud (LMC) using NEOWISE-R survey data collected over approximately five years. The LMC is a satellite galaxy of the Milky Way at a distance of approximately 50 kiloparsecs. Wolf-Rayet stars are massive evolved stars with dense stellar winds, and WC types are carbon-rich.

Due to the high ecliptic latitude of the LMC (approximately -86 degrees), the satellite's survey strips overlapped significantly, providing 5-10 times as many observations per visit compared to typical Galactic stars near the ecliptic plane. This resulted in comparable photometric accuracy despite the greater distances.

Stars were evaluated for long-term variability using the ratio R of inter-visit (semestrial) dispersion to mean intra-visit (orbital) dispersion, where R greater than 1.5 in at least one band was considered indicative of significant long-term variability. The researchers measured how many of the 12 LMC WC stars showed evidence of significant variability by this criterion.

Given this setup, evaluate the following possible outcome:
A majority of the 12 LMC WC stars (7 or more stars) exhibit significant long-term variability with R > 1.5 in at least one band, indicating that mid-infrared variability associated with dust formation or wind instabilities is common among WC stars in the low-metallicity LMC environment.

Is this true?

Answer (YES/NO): NO